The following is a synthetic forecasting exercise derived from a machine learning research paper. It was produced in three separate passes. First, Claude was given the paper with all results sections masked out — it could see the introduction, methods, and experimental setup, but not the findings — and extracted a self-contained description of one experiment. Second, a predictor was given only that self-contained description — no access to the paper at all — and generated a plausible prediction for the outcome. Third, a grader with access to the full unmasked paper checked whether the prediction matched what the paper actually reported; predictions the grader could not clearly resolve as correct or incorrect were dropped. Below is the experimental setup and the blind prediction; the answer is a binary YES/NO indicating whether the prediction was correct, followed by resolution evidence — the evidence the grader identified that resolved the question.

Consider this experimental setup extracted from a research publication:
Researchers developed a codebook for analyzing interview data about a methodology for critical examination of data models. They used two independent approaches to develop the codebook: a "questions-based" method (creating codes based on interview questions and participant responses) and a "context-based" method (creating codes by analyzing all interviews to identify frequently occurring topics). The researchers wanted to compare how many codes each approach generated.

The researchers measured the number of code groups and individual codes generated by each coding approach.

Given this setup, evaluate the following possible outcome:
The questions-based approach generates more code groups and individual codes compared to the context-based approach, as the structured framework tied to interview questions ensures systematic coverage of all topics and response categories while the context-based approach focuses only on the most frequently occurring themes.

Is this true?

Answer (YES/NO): NO